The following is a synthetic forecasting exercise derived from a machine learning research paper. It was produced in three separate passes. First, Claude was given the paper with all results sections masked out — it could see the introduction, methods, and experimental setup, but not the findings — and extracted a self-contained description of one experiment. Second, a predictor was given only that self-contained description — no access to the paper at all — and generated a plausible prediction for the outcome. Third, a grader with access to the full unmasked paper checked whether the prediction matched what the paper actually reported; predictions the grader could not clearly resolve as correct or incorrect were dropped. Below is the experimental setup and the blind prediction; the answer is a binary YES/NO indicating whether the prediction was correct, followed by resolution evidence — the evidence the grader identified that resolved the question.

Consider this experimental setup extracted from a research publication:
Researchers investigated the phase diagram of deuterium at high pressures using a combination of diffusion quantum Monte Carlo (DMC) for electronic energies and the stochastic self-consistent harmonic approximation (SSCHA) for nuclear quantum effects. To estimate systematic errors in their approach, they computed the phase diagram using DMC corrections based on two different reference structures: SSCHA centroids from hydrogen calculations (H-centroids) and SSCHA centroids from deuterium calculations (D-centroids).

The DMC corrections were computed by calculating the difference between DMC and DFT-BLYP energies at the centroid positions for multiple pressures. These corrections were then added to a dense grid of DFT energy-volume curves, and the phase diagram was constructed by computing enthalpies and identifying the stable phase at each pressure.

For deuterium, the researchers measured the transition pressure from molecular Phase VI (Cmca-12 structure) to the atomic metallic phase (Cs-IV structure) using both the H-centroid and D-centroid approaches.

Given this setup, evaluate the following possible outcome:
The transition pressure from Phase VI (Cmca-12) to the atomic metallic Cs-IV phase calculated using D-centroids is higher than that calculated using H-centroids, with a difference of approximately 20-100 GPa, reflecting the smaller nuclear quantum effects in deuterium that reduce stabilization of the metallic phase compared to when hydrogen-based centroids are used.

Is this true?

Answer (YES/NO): YES